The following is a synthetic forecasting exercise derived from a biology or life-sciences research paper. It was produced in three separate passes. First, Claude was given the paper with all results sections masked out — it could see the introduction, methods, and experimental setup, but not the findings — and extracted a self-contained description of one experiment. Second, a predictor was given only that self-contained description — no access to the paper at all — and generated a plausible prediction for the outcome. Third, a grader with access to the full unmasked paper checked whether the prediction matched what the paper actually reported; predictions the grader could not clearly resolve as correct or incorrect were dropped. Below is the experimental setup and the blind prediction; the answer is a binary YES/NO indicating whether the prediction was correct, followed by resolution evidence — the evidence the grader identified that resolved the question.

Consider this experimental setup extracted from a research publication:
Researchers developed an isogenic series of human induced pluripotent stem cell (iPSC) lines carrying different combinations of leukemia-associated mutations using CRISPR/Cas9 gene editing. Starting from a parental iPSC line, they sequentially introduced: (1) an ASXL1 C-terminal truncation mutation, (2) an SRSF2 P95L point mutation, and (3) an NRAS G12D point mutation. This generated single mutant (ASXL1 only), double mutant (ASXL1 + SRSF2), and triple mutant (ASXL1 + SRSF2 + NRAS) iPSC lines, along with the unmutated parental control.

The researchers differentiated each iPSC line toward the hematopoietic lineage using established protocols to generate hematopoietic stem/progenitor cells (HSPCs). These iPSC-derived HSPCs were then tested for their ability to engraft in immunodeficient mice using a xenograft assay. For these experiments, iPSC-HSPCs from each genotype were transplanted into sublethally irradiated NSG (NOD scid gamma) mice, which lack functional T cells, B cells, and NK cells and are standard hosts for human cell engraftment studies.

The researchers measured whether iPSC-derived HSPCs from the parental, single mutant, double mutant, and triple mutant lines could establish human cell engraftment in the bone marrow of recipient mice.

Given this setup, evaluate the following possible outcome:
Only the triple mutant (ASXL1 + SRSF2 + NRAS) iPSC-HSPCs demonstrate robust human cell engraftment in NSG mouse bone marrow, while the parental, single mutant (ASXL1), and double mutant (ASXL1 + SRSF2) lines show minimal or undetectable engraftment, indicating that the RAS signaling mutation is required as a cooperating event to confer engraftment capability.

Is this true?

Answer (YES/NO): YES